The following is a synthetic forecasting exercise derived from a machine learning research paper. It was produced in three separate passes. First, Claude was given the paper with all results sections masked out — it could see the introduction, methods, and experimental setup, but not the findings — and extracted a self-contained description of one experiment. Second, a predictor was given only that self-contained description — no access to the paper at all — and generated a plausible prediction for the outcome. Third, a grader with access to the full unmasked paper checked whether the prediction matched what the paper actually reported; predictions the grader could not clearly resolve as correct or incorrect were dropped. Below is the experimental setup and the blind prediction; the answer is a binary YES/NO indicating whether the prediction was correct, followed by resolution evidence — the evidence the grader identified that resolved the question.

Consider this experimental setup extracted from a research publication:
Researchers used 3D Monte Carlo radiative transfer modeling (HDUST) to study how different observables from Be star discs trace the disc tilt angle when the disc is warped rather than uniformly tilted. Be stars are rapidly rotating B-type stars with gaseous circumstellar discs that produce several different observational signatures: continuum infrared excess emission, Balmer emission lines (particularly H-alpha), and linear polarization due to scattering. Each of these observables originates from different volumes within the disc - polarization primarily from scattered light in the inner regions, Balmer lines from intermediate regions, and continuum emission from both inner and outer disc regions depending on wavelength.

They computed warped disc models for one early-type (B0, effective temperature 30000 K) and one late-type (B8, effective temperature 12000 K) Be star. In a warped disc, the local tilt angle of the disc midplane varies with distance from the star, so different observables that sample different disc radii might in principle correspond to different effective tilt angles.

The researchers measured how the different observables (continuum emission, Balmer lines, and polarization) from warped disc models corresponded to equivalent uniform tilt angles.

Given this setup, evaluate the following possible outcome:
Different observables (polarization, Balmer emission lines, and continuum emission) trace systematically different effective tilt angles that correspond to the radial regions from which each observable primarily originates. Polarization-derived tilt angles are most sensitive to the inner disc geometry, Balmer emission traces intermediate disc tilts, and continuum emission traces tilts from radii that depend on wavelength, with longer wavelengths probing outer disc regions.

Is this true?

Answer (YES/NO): NO